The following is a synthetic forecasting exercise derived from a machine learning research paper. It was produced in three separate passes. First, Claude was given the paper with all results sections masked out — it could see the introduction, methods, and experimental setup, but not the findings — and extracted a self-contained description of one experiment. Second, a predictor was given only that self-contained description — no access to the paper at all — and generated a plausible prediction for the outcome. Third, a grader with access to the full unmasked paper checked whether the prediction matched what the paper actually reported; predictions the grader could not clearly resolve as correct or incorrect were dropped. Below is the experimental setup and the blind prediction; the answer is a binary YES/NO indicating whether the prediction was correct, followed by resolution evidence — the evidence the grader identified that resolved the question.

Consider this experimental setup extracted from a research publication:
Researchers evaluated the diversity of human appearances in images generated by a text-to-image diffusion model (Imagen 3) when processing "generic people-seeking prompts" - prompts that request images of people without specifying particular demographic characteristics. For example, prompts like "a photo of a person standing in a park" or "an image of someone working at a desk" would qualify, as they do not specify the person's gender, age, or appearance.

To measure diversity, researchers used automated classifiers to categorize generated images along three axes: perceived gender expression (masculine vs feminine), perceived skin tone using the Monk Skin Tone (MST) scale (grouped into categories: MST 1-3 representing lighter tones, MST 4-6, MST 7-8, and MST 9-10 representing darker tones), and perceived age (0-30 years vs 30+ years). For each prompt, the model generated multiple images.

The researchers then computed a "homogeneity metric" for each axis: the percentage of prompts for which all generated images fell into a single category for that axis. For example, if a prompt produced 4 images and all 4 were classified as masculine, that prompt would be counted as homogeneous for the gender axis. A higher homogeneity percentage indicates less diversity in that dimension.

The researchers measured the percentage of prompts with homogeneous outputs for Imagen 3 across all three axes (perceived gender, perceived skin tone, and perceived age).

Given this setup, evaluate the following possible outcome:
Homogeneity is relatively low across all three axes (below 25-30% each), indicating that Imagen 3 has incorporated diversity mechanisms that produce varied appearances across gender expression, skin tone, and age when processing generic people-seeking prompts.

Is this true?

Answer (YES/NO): NO